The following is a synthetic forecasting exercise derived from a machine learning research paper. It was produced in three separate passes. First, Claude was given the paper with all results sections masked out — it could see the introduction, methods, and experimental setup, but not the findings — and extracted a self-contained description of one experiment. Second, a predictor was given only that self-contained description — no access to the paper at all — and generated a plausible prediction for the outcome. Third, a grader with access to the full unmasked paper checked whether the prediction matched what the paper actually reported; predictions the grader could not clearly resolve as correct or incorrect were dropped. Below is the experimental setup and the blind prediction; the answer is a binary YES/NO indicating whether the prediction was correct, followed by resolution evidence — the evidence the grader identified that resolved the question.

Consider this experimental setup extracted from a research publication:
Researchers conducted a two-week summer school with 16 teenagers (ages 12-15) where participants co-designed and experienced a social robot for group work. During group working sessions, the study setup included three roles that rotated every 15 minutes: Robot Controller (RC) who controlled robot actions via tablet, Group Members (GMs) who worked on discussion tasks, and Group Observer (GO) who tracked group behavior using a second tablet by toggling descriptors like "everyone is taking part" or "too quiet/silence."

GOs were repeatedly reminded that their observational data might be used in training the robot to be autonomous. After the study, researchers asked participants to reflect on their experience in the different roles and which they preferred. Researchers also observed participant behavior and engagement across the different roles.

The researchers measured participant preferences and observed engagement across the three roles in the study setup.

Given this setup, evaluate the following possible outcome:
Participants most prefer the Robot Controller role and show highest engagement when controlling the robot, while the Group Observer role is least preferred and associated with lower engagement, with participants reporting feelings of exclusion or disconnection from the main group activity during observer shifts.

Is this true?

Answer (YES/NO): NO